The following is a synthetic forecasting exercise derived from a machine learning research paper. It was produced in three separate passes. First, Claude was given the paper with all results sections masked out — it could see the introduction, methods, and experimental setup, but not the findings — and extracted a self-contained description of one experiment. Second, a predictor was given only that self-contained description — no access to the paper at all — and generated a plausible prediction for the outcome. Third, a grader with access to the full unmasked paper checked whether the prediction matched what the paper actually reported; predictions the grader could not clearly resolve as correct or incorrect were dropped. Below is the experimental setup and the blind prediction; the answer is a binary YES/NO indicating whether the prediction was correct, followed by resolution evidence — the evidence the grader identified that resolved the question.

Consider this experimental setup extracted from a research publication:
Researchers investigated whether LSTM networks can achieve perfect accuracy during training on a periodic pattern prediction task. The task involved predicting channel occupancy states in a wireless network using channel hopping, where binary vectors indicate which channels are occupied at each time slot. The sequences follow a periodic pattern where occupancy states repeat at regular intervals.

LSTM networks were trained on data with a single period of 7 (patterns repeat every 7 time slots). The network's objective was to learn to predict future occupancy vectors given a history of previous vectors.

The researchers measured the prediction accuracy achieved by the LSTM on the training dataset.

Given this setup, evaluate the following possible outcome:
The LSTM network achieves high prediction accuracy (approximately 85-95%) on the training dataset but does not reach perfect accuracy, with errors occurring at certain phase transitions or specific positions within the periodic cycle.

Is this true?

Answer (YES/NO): NO